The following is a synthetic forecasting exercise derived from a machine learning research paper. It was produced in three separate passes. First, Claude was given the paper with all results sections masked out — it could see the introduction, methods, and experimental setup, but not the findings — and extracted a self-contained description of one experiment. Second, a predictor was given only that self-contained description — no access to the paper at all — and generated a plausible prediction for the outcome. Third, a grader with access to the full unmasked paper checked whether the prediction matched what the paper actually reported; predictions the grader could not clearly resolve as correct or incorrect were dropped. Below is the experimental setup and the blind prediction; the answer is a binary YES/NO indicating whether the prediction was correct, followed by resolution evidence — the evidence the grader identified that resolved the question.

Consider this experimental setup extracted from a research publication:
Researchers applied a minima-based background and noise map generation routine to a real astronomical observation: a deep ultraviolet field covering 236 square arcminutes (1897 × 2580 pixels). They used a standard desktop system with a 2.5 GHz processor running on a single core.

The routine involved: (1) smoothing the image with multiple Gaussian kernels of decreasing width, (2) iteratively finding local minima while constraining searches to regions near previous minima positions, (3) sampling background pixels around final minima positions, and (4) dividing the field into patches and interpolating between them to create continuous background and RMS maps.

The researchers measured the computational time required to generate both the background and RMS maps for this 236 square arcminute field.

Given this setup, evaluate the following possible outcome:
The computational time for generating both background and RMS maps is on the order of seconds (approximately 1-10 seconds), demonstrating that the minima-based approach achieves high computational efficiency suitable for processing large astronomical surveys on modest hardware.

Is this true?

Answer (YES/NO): NO